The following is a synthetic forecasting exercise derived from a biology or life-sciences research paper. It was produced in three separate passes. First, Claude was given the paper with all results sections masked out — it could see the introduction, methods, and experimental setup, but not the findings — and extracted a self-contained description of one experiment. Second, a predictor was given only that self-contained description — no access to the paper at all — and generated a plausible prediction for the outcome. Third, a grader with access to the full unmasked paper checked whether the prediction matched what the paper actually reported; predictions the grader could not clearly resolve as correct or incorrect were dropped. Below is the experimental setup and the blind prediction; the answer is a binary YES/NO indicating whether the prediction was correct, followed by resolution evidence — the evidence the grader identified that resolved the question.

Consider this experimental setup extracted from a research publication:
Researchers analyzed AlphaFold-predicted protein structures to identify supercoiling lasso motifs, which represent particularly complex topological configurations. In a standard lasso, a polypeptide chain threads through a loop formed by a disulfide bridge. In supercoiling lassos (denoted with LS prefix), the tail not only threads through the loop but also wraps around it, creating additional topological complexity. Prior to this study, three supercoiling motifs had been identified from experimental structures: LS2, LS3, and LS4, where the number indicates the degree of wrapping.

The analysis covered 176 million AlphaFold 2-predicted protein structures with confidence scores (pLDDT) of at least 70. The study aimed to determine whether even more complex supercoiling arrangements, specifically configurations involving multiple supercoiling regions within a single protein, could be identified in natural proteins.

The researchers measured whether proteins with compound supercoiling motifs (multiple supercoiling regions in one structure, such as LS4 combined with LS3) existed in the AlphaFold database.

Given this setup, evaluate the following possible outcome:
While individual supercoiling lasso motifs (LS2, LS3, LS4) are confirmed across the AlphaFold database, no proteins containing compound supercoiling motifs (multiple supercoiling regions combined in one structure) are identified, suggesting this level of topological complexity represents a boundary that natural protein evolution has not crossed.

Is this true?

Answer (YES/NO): NO